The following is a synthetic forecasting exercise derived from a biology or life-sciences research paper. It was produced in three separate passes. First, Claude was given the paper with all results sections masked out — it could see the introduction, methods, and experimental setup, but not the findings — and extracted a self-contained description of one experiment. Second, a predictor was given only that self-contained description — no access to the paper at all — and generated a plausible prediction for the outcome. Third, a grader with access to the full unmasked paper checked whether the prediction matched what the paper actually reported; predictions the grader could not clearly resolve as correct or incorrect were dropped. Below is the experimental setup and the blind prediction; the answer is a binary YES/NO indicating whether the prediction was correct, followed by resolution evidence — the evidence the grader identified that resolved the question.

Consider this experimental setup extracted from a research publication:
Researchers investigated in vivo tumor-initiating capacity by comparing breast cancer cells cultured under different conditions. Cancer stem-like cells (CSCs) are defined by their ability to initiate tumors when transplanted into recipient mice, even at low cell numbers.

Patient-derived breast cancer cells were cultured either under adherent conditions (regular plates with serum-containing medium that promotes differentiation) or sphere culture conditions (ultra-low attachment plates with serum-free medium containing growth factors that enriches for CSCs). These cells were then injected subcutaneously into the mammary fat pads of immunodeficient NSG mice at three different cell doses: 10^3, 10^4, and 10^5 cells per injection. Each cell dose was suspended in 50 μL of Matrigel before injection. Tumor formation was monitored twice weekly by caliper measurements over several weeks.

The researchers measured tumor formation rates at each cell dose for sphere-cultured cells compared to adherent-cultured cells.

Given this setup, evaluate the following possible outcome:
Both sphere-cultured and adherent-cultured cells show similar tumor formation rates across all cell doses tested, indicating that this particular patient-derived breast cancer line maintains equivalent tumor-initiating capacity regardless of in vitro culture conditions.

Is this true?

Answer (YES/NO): NO